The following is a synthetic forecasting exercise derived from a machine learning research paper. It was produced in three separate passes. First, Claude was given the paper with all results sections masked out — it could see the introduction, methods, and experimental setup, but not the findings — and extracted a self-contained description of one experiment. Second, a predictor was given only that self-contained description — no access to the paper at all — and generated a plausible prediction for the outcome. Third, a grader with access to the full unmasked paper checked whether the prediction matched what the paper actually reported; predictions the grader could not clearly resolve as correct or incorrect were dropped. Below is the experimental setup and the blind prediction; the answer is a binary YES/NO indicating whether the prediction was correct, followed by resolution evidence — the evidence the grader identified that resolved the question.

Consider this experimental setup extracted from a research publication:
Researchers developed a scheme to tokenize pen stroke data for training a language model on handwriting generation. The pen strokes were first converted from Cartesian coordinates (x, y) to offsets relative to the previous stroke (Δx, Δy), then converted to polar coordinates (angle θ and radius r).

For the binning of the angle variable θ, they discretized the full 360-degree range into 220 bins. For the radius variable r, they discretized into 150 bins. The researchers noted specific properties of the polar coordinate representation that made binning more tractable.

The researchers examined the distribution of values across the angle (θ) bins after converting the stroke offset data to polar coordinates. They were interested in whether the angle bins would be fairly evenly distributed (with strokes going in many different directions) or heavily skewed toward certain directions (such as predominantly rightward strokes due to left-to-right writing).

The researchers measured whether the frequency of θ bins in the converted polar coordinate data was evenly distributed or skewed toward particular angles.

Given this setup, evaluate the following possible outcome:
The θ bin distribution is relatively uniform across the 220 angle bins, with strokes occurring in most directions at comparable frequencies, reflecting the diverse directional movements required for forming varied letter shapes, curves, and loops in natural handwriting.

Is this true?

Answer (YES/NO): YES